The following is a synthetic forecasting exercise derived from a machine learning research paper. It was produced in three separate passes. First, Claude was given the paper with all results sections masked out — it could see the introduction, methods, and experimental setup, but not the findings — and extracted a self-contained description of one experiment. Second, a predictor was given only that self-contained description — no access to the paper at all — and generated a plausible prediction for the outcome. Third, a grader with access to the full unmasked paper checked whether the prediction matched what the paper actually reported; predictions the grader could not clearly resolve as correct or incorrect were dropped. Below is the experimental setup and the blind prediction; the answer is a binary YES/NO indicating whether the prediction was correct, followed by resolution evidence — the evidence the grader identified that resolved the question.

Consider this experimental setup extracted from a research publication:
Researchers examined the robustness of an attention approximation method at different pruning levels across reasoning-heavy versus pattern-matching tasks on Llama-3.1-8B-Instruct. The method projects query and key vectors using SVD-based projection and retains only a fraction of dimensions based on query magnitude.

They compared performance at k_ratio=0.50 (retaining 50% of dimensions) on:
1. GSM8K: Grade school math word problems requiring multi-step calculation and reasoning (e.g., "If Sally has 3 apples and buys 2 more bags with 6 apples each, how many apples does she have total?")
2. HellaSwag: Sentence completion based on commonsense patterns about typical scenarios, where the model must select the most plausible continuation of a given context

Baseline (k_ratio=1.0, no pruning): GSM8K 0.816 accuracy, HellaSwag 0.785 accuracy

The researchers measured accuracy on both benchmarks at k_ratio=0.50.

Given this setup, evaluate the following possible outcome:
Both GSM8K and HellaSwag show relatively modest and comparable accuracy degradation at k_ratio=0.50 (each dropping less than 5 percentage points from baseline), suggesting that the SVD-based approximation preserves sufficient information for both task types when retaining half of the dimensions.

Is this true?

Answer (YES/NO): NO